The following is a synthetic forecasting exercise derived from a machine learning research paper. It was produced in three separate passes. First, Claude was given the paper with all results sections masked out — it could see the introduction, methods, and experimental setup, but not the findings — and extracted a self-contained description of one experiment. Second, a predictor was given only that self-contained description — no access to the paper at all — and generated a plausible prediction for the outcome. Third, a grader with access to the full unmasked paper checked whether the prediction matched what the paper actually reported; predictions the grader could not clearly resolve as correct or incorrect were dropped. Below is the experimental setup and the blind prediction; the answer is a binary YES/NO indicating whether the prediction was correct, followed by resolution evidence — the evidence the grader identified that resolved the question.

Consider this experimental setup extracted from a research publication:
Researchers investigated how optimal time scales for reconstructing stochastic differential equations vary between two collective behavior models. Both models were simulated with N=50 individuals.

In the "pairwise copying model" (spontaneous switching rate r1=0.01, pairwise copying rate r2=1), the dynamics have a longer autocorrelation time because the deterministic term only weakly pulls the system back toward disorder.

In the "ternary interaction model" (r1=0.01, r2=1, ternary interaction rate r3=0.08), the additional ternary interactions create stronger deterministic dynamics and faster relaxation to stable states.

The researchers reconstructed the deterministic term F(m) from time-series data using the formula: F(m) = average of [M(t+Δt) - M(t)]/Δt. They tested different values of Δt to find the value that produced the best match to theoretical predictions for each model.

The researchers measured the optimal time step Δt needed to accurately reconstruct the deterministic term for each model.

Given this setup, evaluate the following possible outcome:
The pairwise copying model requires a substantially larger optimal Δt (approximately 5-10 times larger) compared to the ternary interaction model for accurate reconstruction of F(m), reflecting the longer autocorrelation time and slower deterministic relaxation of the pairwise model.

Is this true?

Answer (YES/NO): YES